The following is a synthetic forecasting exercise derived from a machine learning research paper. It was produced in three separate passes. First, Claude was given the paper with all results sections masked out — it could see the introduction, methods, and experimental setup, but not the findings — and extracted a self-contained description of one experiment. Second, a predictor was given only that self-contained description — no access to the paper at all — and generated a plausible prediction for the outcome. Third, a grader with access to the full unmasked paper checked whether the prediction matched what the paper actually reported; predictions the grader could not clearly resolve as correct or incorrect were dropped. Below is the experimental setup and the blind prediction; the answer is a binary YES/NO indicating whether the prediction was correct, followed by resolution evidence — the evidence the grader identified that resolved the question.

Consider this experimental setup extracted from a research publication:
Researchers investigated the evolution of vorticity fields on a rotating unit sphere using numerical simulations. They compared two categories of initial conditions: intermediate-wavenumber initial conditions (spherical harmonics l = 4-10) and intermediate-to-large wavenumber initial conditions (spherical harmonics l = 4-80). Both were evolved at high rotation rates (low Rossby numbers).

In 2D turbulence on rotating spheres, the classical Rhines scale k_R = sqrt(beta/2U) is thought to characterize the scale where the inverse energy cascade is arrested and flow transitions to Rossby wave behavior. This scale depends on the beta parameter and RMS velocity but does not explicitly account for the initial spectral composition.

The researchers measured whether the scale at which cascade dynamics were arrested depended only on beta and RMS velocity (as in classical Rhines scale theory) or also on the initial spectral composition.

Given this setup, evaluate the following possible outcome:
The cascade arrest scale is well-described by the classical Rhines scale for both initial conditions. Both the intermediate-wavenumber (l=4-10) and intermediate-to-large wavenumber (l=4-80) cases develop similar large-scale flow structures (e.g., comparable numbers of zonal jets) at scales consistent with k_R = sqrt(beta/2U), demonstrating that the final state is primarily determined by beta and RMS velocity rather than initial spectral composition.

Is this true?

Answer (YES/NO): NO